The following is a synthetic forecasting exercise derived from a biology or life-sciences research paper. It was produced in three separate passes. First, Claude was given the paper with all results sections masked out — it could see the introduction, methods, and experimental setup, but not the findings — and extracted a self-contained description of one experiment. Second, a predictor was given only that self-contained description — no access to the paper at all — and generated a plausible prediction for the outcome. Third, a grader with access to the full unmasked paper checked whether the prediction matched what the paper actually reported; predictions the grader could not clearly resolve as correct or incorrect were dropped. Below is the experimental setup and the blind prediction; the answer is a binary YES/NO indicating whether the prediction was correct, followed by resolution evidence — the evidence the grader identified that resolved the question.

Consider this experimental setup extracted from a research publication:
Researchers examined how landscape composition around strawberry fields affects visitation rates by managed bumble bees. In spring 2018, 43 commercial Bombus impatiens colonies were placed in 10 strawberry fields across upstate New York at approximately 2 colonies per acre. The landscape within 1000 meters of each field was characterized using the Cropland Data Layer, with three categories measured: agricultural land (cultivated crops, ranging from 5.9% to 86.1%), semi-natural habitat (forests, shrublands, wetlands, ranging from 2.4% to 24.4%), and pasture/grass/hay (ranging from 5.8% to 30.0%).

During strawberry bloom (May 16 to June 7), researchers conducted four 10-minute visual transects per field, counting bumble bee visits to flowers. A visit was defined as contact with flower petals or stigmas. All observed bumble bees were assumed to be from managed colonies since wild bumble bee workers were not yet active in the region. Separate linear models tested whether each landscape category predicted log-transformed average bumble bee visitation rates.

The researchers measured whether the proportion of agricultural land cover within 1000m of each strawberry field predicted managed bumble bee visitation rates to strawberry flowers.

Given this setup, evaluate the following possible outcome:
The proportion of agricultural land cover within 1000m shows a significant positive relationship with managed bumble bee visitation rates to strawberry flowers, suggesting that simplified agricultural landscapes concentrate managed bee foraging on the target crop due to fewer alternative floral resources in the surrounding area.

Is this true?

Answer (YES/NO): NO